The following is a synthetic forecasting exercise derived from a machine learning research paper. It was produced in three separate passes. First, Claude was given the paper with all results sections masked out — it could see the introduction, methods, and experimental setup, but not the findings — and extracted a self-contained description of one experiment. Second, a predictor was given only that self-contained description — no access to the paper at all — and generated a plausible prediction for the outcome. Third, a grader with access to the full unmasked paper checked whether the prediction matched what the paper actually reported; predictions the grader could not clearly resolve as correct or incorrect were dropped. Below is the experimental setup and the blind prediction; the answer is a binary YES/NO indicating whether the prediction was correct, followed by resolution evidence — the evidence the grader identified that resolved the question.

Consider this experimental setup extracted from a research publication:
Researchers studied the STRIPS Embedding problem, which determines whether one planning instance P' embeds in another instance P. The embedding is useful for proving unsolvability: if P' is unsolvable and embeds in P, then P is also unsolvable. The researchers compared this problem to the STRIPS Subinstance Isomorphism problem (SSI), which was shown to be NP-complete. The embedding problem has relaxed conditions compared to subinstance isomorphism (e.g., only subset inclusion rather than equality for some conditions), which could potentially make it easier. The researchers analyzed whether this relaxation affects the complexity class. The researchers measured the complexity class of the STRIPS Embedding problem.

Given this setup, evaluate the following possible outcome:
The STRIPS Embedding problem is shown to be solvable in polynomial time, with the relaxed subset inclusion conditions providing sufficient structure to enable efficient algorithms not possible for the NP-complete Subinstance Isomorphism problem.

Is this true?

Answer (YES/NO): NO